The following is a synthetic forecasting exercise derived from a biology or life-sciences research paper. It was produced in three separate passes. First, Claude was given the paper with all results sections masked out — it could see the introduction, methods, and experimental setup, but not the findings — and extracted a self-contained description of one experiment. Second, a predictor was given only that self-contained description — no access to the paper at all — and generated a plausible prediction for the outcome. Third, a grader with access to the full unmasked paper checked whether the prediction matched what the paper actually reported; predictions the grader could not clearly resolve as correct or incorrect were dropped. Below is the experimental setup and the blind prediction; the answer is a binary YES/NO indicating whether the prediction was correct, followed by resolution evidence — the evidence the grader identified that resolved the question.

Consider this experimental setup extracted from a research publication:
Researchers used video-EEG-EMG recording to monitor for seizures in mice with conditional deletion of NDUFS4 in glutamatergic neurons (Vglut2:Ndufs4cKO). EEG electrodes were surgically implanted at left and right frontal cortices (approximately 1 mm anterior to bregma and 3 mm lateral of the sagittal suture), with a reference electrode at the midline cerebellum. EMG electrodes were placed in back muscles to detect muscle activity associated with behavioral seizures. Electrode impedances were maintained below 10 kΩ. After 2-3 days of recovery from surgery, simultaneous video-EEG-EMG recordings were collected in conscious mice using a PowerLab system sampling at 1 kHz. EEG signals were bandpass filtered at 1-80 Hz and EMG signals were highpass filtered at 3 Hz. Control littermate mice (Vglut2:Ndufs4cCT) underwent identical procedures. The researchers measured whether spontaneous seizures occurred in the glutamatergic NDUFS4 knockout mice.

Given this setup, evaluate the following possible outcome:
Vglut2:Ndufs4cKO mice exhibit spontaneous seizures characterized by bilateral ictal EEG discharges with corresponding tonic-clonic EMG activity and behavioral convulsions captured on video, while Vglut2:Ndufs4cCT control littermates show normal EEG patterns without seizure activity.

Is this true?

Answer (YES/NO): NO